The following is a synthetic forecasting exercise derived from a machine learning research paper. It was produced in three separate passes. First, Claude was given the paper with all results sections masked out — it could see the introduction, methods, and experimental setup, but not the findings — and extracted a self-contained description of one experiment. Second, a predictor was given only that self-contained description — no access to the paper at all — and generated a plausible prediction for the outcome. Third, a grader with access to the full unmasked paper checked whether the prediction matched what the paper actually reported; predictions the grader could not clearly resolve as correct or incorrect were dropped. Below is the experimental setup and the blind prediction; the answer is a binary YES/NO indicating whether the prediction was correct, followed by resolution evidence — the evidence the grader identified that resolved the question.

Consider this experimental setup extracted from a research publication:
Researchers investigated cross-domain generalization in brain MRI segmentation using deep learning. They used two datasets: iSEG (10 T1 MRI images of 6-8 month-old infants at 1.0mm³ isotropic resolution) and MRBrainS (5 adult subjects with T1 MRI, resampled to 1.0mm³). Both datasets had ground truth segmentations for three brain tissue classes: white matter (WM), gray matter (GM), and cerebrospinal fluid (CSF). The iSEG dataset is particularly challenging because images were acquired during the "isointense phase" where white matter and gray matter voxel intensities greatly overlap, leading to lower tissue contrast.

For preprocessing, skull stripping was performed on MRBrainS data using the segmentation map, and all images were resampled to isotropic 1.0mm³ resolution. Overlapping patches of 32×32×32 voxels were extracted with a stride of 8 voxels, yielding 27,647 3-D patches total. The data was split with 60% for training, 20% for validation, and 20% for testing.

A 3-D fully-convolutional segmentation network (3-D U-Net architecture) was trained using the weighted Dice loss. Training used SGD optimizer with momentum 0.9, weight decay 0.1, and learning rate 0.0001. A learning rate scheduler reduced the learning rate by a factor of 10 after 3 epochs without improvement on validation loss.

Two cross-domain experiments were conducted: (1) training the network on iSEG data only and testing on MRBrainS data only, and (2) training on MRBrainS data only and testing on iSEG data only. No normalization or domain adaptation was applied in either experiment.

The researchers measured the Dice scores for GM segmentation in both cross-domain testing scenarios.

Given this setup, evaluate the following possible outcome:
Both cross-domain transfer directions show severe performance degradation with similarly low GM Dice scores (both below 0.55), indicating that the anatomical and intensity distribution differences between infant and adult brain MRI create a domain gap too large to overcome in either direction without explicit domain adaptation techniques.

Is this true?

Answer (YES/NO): NO